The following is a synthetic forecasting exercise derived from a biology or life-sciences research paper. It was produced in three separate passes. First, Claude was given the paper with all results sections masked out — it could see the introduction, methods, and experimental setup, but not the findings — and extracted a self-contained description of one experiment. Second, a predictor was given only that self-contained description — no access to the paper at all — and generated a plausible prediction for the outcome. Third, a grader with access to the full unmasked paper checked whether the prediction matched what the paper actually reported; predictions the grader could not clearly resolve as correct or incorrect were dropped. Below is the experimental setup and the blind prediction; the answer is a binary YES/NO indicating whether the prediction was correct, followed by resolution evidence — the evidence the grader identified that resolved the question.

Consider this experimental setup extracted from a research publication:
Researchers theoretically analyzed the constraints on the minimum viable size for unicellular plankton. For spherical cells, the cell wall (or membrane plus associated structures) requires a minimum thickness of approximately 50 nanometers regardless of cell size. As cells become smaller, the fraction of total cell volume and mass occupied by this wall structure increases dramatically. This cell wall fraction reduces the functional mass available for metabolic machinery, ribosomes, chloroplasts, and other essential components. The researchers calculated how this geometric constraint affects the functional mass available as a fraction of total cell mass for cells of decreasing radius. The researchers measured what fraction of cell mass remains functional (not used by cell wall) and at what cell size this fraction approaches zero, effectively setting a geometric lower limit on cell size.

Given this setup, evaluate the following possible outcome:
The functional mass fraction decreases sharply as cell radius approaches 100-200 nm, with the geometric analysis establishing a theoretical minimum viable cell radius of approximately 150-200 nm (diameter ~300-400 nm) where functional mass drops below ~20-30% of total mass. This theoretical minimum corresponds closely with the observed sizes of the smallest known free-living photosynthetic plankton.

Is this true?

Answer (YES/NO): NO